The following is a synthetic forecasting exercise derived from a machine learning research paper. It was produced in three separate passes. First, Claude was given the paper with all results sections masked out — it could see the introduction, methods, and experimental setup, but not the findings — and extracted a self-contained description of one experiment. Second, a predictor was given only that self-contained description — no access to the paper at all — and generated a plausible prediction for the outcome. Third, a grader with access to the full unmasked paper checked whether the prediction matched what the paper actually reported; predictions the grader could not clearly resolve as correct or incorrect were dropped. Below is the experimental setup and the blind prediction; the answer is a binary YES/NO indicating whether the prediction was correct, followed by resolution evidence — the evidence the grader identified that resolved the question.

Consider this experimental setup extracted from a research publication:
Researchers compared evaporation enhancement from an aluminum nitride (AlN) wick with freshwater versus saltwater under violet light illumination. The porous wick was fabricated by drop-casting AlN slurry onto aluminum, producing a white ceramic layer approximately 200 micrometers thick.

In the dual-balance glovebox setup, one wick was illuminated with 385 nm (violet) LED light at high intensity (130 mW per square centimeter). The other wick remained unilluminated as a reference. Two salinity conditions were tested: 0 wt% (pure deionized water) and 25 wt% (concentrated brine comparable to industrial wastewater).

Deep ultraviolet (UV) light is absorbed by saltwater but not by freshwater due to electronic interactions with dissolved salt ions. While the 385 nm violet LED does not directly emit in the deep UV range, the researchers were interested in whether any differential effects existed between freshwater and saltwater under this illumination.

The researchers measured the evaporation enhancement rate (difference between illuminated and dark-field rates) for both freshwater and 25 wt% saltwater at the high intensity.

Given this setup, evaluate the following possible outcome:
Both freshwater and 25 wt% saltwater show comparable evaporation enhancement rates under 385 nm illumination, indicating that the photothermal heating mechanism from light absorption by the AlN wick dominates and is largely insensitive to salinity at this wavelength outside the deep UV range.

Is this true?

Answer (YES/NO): NO